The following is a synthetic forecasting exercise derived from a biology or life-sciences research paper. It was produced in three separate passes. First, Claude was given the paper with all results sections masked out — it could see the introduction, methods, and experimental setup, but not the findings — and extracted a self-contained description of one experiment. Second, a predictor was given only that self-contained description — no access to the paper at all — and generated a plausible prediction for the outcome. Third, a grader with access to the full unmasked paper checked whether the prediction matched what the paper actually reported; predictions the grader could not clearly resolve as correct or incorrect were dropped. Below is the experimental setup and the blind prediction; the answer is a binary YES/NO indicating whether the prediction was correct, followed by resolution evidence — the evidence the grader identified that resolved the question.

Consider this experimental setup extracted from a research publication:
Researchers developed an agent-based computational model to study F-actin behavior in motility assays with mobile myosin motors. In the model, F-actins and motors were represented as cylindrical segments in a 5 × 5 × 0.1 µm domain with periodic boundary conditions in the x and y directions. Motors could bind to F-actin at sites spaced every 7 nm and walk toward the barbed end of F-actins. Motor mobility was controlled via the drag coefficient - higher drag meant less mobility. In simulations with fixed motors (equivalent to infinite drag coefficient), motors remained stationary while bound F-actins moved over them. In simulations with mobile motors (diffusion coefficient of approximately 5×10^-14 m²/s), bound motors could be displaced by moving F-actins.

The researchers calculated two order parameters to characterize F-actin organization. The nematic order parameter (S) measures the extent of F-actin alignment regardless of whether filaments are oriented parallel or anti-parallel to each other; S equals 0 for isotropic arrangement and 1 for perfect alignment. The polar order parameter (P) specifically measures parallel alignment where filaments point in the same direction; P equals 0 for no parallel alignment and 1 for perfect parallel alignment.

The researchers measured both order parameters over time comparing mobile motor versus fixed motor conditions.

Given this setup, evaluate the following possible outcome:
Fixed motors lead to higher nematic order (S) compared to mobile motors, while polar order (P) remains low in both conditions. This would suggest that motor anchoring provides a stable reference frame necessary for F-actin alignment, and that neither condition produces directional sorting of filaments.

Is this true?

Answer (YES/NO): NO